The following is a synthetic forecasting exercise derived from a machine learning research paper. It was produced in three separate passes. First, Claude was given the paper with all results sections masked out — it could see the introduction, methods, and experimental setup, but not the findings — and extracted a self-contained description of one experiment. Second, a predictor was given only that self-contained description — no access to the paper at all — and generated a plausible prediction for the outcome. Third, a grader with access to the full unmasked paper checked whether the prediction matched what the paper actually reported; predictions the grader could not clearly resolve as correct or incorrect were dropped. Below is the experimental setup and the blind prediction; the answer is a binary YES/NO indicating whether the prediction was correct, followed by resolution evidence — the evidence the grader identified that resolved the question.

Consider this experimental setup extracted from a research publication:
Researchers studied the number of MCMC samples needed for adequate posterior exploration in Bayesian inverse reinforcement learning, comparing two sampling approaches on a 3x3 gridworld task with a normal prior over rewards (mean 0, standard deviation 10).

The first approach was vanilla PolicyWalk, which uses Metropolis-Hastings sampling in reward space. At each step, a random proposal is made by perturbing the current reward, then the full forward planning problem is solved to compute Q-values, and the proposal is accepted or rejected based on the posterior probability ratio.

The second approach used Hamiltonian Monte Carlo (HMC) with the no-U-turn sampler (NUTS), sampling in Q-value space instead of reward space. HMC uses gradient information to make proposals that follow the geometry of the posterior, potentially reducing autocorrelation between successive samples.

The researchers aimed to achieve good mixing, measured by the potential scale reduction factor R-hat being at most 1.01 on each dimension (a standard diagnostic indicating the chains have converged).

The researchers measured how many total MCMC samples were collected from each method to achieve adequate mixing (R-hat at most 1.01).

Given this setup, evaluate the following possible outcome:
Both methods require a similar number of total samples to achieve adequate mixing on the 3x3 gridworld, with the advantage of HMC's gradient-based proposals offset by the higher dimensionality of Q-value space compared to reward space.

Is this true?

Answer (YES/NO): NO